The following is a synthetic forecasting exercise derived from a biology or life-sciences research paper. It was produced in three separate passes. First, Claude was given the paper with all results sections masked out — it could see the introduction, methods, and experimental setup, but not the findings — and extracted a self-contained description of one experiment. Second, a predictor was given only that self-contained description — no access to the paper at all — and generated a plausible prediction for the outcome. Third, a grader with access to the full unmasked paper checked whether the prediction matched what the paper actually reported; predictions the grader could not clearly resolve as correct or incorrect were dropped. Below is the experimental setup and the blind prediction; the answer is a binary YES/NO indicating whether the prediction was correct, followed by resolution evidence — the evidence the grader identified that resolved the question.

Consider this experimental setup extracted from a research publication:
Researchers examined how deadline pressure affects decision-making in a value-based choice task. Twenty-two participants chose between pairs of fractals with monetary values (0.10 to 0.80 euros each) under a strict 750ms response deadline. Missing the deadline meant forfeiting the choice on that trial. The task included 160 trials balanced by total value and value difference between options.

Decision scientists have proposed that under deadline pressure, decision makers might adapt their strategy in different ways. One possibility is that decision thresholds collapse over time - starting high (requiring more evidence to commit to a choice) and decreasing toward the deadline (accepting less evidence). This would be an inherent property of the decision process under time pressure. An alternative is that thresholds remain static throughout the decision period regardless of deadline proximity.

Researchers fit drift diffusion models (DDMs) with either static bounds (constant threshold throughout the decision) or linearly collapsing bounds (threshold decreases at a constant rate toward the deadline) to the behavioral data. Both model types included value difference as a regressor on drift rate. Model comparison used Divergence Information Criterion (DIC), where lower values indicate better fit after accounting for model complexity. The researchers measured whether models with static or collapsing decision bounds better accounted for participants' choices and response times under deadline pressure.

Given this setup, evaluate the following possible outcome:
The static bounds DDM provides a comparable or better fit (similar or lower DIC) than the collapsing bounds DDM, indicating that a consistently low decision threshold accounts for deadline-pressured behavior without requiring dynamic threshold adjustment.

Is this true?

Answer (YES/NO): NO